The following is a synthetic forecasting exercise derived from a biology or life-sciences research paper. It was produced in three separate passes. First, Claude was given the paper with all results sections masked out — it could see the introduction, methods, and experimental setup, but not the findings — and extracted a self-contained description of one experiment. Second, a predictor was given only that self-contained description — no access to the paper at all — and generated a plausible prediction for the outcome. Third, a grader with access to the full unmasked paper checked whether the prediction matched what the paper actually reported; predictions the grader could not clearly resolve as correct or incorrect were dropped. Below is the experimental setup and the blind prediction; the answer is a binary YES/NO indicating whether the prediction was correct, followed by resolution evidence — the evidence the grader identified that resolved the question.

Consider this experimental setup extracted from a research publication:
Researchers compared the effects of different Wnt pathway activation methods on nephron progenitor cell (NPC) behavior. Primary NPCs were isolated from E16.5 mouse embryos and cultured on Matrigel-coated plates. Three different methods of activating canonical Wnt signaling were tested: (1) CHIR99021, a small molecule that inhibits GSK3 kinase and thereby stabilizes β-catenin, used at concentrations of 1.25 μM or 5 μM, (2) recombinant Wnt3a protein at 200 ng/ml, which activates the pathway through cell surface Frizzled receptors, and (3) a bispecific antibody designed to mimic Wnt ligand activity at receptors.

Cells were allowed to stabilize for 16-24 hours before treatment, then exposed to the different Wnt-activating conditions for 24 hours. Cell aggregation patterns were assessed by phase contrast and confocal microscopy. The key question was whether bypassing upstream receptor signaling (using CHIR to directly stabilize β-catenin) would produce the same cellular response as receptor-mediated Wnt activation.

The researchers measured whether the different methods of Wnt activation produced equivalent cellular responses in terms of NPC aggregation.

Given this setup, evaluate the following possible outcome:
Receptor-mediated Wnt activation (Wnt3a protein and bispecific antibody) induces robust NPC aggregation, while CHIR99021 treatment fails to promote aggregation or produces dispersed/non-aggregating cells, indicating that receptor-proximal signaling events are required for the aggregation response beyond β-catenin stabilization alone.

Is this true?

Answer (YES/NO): NO